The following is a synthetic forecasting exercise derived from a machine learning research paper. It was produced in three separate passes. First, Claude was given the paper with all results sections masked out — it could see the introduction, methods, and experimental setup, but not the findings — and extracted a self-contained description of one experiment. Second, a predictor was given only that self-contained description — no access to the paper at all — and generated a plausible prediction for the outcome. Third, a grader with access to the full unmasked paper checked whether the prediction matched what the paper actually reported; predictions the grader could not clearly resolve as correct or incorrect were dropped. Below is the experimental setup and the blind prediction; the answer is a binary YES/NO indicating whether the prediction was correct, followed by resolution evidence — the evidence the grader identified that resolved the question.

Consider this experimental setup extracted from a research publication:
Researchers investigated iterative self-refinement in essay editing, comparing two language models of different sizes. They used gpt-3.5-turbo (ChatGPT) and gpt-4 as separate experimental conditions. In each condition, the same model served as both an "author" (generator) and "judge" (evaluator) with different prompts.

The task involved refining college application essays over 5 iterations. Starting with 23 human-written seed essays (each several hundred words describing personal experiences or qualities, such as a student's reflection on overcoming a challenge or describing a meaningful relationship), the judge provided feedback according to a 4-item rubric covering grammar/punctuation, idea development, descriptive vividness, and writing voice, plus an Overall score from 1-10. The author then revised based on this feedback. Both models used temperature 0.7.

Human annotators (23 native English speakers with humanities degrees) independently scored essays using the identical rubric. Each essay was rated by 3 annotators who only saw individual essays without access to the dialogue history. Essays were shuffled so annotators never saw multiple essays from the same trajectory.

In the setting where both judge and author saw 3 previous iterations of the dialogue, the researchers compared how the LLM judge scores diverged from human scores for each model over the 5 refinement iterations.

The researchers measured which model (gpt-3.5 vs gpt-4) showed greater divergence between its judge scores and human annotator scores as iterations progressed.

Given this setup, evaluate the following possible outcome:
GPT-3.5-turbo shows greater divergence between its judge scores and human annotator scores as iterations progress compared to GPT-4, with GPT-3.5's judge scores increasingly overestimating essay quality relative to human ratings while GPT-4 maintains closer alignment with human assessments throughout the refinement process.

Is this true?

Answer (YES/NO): YES